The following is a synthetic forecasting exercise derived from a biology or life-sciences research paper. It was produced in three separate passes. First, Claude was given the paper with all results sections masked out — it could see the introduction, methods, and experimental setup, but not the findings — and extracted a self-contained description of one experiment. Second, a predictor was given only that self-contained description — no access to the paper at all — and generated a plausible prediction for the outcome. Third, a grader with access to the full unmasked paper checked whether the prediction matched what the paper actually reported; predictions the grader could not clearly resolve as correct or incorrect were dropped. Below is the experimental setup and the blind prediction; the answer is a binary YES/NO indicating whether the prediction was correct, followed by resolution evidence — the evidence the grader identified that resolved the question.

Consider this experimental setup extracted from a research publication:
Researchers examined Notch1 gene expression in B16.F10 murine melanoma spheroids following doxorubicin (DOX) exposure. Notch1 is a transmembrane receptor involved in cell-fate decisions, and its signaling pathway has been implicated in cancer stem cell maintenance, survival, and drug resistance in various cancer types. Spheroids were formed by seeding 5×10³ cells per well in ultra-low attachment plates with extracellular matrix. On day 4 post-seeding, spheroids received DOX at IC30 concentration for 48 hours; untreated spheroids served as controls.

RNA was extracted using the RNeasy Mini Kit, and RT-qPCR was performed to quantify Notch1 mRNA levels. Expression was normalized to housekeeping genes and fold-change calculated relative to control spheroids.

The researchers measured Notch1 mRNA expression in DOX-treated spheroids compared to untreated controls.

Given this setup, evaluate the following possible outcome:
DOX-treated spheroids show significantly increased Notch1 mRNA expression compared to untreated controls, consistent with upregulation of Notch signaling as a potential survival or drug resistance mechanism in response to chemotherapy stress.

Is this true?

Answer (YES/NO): YES